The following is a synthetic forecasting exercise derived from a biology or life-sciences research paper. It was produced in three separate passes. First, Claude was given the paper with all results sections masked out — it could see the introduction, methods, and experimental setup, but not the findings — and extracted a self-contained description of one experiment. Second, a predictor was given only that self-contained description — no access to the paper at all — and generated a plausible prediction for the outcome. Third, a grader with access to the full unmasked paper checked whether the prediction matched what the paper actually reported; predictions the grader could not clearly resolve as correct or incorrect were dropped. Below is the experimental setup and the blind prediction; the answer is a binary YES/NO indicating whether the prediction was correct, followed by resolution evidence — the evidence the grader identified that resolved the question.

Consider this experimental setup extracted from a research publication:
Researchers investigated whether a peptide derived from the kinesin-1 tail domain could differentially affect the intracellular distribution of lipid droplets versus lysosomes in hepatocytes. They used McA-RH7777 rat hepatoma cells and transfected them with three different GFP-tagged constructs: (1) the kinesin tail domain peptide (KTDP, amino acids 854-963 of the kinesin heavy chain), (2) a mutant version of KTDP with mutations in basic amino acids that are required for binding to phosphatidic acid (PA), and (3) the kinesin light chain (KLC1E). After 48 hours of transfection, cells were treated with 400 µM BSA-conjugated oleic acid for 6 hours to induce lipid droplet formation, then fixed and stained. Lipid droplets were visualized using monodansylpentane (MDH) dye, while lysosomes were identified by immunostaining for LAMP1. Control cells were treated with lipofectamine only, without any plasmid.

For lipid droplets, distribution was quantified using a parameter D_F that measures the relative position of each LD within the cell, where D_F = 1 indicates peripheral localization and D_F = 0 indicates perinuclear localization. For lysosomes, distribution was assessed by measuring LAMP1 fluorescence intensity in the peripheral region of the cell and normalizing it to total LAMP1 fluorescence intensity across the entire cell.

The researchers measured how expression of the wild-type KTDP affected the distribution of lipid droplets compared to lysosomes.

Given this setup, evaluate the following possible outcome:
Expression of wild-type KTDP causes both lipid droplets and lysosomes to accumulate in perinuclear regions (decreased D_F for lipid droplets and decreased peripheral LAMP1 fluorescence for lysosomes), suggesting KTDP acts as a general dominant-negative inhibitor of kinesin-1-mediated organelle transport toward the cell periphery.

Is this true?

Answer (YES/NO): NO